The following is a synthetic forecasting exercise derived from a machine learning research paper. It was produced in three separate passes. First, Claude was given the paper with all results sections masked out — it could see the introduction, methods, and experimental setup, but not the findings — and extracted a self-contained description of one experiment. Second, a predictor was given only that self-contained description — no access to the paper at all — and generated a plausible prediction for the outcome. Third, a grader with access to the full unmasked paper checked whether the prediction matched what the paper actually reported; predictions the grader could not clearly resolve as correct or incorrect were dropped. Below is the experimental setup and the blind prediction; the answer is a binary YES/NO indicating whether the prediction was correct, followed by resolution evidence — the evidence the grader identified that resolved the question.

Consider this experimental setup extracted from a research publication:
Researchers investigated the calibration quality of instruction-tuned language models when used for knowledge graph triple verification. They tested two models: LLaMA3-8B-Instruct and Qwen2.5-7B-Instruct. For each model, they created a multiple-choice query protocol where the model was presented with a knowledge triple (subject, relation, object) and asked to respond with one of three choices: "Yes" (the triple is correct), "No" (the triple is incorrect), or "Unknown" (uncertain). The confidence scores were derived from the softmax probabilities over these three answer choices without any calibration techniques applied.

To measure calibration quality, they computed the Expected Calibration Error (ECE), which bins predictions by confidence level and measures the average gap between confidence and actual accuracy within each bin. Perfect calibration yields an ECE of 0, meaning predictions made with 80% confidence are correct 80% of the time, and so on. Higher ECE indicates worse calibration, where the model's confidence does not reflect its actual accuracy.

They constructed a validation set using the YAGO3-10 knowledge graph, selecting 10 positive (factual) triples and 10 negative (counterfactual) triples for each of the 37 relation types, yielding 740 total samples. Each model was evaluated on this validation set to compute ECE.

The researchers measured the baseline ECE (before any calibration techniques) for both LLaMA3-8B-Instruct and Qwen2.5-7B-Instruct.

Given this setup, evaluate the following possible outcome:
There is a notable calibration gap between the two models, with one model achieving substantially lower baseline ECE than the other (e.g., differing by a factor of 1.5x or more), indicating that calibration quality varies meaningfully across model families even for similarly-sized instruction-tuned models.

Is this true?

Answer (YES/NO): YES